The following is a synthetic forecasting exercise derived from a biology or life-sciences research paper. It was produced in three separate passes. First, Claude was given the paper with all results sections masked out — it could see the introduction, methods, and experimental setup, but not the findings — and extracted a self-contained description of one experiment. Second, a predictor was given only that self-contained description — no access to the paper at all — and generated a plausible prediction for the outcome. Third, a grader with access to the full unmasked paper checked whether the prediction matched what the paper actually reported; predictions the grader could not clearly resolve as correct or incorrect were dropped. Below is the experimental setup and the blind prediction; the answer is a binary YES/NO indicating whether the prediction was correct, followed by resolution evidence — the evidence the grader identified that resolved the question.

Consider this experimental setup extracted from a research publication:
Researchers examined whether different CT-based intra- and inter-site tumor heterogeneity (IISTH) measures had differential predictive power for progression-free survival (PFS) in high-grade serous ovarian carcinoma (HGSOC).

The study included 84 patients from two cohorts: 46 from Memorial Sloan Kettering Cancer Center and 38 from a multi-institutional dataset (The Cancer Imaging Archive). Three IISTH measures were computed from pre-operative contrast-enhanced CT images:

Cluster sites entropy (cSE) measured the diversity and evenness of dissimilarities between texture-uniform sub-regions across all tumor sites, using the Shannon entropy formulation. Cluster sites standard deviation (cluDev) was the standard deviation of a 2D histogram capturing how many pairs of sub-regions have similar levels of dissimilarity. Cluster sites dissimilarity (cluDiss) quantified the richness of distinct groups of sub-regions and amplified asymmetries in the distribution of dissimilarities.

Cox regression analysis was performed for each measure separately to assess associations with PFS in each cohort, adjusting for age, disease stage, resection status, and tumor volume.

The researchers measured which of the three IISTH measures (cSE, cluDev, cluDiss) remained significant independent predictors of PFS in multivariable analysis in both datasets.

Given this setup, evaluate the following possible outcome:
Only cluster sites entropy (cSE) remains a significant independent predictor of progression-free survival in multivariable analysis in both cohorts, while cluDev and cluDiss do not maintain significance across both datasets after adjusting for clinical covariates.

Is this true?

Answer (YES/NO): NO